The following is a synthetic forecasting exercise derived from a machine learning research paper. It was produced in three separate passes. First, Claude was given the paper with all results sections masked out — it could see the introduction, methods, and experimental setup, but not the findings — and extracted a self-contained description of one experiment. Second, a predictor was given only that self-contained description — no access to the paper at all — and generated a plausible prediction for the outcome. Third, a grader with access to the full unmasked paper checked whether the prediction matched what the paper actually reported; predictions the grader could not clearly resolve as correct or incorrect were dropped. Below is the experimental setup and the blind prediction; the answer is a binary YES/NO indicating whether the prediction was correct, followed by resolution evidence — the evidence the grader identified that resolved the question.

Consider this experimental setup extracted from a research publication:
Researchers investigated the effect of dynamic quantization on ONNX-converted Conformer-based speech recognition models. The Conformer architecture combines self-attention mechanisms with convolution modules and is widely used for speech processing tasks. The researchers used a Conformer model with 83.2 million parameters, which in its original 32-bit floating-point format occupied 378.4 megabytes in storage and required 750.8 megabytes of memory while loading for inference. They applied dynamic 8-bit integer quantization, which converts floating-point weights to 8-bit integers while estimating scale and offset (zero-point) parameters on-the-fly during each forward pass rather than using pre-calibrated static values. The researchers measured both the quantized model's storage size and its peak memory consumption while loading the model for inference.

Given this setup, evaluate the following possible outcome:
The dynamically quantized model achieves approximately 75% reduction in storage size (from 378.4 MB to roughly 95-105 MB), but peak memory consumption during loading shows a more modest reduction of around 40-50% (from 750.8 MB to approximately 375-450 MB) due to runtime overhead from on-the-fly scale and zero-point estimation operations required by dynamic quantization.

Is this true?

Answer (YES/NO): NO